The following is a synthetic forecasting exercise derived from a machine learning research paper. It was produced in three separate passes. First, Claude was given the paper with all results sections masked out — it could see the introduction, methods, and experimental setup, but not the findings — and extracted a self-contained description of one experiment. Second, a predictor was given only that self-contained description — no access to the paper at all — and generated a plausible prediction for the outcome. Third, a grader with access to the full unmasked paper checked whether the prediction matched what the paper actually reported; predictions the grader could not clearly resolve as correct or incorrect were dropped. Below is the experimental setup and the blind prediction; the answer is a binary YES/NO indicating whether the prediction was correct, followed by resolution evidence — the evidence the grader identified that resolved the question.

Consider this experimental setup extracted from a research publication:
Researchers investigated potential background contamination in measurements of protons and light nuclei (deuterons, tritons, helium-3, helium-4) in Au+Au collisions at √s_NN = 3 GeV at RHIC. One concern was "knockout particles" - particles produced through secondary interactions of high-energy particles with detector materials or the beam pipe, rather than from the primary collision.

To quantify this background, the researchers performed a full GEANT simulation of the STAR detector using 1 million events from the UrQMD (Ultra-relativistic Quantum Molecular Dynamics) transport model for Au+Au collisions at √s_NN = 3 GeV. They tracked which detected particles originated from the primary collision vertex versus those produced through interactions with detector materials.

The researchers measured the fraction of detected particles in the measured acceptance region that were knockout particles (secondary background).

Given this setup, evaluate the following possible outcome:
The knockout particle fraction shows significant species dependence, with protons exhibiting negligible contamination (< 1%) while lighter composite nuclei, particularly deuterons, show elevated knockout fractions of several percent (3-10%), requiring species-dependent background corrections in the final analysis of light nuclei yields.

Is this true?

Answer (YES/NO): NO